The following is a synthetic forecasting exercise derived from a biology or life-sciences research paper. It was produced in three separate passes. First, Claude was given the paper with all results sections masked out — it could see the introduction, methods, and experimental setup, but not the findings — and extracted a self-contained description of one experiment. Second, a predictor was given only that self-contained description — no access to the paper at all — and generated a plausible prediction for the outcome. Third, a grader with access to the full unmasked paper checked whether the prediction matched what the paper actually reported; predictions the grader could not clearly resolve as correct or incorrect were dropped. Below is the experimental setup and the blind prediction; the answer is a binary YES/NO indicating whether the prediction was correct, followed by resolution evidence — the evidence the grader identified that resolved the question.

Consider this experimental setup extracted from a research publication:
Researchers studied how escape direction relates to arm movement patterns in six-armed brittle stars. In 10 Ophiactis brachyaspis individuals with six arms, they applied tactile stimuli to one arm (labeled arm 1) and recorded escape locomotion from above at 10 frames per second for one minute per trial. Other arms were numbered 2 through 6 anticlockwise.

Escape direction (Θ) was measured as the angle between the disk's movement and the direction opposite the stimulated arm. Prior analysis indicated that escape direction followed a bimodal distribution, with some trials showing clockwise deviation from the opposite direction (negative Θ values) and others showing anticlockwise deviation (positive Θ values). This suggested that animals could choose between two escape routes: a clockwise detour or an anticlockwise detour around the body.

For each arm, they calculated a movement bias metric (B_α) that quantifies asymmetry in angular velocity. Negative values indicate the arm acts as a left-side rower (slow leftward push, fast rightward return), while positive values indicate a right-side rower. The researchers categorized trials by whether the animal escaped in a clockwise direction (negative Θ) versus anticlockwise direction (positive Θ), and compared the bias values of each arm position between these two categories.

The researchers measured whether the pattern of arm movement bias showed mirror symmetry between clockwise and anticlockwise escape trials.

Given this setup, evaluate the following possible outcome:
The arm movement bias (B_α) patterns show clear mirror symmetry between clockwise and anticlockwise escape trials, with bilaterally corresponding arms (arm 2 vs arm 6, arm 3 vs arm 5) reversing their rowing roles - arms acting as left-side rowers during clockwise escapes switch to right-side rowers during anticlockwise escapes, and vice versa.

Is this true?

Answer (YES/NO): YES